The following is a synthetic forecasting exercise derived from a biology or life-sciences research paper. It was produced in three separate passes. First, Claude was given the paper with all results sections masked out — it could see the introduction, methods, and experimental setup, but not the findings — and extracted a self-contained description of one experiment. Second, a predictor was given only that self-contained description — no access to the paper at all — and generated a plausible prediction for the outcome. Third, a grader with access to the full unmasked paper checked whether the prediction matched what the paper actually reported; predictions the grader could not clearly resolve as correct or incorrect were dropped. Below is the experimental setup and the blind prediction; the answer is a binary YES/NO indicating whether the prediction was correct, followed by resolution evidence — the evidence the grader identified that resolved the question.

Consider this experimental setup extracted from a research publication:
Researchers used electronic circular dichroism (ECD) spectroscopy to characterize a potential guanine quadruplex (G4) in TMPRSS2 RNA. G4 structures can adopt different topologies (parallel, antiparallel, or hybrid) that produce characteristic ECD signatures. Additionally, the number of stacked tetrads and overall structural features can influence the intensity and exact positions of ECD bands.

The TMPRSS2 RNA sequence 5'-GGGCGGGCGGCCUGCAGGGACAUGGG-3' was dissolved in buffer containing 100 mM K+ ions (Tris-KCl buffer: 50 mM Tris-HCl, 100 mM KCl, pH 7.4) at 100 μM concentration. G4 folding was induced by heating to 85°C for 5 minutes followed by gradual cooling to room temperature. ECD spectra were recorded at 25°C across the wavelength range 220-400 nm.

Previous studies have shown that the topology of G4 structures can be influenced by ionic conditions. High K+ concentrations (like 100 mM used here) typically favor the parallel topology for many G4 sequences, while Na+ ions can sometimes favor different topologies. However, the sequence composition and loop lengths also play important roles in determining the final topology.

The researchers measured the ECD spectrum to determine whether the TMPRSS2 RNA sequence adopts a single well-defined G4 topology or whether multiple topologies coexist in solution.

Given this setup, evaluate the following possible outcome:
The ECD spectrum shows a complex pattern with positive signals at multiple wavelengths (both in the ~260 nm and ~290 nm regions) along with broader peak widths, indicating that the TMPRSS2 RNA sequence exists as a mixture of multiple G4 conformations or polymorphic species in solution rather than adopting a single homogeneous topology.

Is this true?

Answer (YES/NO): NO